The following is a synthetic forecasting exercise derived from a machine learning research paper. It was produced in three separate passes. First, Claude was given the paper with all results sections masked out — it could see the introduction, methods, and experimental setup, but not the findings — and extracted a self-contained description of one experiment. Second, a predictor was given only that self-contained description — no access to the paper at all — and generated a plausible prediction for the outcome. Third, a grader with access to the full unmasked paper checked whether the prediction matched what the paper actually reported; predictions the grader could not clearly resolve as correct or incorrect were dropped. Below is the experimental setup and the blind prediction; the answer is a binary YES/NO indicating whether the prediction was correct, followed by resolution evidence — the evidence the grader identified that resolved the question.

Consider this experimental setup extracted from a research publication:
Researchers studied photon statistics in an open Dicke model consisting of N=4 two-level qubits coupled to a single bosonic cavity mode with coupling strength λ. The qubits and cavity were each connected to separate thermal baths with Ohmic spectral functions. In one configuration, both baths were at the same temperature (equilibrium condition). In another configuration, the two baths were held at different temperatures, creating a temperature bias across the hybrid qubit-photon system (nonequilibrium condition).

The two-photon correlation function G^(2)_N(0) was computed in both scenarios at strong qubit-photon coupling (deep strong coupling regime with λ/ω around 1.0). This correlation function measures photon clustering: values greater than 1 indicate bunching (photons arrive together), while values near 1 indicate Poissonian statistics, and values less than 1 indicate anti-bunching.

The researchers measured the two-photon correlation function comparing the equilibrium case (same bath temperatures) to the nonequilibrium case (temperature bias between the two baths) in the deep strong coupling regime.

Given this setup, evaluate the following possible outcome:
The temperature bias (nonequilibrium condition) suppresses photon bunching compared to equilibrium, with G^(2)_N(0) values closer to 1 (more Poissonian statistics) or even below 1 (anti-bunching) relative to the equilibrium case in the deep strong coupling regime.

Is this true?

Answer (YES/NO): NO